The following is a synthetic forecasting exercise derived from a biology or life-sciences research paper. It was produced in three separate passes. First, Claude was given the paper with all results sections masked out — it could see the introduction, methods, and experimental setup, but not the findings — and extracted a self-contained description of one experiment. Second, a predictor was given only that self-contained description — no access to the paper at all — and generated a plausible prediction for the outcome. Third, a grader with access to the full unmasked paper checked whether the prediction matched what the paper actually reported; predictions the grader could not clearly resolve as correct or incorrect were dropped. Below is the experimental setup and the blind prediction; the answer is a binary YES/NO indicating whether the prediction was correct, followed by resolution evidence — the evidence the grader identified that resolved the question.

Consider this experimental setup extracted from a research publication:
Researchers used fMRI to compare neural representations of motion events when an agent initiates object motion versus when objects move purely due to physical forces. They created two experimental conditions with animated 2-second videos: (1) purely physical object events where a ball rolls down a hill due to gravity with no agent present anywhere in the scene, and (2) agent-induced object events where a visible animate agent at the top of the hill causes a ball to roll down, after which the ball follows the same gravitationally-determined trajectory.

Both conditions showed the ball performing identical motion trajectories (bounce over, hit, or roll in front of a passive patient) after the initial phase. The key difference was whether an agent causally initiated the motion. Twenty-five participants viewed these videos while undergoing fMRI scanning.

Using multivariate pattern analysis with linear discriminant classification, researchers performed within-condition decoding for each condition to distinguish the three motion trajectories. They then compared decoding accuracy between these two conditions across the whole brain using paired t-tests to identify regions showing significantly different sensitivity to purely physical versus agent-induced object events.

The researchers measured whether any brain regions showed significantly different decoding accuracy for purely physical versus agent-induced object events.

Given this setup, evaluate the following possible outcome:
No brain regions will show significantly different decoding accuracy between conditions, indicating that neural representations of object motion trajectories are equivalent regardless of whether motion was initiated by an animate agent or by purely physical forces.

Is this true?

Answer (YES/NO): NO